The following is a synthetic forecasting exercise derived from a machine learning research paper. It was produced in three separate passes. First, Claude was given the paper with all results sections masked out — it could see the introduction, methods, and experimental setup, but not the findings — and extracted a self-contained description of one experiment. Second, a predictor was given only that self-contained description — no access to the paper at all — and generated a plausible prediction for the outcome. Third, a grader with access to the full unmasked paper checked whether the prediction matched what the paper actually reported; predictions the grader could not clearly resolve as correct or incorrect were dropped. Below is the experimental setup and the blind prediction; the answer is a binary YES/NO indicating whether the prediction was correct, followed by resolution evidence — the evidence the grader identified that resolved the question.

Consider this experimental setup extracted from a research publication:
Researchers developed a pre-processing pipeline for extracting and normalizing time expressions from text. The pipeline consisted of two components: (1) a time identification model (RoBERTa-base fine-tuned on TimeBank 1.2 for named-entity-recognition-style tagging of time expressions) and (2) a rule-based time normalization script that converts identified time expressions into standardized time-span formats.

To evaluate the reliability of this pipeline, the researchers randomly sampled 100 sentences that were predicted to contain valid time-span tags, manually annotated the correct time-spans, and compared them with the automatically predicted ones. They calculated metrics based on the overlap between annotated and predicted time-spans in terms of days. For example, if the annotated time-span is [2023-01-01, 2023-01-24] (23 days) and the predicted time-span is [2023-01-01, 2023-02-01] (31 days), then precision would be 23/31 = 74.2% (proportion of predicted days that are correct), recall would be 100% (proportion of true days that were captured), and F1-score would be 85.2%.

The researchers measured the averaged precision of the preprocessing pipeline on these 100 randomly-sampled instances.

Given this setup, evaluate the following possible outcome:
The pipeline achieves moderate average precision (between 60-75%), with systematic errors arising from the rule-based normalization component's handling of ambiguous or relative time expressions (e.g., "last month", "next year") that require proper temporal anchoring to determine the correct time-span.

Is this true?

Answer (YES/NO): NO